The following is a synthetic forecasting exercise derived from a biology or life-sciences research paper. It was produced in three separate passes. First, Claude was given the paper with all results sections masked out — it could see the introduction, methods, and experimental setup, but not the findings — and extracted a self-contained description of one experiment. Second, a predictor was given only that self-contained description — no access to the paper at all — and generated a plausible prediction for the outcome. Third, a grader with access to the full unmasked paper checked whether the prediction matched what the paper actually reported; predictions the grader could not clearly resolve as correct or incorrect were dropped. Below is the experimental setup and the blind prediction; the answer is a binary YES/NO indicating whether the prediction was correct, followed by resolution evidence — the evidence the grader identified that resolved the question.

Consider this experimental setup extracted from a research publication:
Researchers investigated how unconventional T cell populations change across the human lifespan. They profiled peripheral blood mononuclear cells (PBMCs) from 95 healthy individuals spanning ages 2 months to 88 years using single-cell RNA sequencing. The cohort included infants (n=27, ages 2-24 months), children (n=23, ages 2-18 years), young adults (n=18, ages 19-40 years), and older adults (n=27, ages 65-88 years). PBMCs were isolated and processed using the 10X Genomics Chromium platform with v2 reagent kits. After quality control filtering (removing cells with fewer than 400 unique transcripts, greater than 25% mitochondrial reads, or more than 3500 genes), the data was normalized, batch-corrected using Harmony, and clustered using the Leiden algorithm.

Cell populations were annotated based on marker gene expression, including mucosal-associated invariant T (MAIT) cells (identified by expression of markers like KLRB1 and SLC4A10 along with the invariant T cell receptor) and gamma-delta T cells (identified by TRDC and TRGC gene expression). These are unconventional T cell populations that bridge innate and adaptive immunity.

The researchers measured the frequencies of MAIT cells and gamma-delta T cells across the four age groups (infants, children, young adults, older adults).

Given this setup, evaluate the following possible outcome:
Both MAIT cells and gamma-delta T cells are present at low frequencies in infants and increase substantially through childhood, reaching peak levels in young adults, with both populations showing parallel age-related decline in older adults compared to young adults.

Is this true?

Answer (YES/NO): YES